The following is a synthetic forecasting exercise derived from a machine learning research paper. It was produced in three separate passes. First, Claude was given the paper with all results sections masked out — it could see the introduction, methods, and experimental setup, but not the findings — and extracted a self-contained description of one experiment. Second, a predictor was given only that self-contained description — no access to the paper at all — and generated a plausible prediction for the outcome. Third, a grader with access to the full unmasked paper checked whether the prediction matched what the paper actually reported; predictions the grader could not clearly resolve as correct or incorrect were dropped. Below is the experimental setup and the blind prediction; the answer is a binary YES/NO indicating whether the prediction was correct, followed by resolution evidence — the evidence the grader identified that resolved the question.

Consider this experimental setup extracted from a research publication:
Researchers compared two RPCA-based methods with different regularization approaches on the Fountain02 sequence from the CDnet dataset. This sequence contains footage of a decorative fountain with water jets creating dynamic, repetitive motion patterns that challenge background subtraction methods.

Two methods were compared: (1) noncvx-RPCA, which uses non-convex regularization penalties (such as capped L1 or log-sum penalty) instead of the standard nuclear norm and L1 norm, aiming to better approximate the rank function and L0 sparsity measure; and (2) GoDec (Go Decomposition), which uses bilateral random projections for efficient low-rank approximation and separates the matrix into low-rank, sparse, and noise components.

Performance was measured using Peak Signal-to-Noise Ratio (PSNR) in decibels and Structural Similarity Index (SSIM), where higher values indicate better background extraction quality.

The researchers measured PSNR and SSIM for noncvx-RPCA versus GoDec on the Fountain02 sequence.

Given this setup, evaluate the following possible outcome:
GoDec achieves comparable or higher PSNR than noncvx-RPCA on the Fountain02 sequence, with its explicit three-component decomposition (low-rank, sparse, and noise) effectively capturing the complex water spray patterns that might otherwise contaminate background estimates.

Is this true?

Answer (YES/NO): NO